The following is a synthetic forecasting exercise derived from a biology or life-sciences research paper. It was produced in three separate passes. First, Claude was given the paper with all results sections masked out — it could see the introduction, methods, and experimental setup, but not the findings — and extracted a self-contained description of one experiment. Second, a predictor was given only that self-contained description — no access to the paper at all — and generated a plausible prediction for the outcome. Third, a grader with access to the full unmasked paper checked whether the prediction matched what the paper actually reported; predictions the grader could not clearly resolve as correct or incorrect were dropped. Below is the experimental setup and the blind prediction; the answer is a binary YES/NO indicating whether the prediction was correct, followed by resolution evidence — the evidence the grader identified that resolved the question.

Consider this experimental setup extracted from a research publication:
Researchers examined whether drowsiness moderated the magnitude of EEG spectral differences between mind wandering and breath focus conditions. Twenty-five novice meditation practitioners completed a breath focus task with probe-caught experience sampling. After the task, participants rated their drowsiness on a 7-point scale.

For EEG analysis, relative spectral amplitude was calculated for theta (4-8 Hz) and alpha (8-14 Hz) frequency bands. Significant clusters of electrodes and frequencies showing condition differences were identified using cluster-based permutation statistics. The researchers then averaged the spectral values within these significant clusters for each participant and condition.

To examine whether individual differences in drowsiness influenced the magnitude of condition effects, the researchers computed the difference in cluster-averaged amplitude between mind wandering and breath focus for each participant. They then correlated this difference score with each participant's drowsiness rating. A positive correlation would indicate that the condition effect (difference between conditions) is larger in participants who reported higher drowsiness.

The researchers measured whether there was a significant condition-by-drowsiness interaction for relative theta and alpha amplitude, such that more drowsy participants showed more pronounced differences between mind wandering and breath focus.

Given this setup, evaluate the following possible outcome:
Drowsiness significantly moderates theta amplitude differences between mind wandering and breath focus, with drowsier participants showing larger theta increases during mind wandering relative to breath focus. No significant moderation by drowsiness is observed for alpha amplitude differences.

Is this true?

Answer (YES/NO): NO